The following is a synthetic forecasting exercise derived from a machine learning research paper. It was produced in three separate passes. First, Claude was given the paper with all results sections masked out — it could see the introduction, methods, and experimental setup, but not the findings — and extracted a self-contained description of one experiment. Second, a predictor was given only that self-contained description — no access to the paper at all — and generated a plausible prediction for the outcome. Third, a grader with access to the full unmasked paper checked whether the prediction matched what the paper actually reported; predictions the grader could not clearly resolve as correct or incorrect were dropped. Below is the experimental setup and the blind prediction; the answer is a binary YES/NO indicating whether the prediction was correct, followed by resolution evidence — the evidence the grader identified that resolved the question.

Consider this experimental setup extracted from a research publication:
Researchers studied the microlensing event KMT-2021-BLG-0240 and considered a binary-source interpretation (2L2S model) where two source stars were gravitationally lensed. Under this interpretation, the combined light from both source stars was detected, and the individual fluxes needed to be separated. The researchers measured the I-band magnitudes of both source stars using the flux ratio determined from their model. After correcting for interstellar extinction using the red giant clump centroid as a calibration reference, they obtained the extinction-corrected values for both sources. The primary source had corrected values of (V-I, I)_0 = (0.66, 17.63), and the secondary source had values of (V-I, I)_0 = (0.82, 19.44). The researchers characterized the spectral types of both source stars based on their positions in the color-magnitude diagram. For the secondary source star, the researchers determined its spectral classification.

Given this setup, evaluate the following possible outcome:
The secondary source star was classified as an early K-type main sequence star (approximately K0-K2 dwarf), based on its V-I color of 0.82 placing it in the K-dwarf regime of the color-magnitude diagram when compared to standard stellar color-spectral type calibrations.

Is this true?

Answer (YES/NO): NO